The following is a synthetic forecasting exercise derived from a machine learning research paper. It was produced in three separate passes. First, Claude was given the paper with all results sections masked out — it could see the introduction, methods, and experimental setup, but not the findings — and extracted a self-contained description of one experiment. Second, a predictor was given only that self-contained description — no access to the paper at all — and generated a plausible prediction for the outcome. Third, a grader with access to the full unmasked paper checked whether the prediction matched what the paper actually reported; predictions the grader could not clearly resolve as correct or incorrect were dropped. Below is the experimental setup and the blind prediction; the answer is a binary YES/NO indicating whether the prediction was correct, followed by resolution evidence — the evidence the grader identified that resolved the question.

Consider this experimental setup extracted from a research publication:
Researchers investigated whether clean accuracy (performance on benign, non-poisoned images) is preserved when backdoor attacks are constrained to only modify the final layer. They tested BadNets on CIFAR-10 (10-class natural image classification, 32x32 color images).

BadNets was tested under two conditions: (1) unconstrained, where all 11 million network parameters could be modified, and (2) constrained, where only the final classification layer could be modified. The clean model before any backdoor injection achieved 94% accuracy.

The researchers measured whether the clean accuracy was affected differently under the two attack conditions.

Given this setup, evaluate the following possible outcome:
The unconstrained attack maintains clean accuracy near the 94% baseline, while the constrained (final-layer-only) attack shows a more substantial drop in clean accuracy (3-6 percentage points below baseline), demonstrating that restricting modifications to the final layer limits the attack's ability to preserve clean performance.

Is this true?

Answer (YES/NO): NO